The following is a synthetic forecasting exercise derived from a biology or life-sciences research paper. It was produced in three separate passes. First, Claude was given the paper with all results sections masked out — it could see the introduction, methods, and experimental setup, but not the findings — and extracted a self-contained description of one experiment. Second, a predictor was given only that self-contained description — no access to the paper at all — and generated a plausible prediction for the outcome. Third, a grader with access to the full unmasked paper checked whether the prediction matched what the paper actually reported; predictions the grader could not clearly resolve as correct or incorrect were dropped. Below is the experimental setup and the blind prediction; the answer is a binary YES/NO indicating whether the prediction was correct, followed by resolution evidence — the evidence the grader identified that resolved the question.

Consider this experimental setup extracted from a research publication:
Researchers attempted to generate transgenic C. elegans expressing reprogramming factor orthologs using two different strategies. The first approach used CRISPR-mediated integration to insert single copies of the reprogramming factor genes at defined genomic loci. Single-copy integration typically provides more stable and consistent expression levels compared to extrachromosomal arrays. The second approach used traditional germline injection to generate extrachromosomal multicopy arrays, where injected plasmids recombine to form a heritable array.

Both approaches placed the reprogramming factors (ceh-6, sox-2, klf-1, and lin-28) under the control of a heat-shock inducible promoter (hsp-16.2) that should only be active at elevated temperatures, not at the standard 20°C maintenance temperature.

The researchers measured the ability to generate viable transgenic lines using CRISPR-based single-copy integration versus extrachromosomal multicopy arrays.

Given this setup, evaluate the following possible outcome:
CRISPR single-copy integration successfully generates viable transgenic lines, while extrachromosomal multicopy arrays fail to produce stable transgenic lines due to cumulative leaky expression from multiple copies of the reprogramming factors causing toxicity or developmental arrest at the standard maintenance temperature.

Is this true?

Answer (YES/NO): NO